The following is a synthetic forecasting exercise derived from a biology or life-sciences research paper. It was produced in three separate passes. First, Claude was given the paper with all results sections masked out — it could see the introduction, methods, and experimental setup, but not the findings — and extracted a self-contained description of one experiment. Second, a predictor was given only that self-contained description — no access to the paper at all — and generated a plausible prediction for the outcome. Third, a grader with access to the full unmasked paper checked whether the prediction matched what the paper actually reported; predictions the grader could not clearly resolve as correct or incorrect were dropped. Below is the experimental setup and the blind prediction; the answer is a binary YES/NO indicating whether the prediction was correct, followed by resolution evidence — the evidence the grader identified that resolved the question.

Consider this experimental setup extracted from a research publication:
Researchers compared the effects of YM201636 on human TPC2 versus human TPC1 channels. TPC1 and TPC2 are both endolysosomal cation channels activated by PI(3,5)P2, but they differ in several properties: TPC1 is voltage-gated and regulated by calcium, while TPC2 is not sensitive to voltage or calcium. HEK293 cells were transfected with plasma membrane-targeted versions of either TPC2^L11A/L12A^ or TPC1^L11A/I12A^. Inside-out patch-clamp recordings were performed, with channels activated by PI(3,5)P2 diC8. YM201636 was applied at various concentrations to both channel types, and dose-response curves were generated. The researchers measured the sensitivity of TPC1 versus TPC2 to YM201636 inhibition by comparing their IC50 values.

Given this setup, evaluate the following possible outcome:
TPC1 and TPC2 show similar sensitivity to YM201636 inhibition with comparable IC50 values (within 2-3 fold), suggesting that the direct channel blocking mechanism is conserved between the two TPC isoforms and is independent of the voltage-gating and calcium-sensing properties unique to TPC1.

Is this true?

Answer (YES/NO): NO